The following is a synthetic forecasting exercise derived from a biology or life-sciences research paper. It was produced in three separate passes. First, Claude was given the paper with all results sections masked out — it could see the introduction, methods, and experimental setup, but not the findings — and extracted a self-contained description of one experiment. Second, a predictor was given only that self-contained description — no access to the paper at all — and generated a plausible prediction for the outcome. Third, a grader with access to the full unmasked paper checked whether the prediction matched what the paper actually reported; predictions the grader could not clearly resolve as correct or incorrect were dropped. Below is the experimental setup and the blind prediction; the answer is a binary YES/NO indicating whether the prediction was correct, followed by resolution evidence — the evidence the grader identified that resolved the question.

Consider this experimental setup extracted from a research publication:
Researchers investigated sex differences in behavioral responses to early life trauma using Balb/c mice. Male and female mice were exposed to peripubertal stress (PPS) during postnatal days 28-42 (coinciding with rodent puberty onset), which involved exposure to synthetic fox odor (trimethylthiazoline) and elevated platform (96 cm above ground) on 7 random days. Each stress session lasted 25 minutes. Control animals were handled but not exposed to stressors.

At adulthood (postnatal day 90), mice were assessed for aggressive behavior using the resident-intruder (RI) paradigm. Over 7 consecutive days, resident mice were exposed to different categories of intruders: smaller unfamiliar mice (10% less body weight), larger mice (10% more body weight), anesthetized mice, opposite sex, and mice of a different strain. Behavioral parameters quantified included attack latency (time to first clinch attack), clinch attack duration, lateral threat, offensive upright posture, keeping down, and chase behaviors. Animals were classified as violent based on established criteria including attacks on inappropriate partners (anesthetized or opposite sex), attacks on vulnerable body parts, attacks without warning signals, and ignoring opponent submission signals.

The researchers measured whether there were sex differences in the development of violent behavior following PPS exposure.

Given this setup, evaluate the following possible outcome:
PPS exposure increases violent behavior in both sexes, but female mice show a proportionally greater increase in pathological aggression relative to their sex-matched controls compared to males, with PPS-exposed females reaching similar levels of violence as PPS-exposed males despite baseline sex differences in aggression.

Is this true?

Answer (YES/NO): NO